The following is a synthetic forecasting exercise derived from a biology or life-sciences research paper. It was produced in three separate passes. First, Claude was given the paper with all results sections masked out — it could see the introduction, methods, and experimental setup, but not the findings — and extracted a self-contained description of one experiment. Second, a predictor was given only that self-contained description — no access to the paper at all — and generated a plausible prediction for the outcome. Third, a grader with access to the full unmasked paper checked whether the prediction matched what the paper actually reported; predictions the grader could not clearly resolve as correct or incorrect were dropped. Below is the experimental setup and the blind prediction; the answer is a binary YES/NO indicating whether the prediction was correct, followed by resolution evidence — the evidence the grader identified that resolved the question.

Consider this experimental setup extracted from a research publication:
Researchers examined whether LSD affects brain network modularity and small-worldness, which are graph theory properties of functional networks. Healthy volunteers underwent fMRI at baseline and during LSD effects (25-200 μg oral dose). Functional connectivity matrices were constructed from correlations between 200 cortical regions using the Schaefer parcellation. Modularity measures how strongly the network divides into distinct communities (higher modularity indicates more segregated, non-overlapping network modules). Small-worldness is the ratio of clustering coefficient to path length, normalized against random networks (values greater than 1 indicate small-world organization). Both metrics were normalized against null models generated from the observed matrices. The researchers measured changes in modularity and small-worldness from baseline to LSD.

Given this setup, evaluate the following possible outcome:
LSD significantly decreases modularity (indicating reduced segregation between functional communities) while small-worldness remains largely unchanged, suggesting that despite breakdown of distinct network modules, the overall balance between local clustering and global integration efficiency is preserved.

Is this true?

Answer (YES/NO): NO